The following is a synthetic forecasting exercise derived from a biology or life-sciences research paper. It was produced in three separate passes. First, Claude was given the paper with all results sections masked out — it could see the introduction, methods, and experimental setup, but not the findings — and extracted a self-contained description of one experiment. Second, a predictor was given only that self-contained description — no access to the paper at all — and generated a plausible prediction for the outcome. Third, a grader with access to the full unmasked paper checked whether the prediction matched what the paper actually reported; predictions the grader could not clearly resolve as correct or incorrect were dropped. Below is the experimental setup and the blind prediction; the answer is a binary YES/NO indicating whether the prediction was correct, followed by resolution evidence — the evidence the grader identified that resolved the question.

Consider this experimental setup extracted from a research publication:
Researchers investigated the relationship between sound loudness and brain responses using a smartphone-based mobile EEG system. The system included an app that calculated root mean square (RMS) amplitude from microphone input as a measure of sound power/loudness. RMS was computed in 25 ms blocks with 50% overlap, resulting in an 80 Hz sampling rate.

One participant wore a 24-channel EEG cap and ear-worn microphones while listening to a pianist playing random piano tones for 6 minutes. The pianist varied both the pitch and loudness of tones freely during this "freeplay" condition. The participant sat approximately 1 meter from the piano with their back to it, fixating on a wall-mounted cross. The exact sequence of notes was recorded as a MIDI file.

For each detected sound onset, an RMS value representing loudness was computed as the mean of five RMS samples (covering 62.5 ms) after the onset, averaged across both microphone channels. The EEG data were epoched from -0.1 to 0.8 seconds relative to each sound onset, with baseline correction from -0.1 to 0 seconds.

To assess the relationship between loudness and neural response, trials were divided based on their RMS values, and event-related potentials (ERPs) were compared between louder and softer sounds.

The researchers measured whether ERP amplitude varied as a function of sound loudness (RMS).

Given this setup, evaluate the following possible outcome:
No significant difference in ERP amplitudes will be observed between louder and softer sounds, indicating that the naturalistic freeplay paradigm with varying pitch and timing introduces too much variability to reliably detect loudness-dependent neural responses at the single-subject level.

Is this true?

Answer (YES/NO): NO